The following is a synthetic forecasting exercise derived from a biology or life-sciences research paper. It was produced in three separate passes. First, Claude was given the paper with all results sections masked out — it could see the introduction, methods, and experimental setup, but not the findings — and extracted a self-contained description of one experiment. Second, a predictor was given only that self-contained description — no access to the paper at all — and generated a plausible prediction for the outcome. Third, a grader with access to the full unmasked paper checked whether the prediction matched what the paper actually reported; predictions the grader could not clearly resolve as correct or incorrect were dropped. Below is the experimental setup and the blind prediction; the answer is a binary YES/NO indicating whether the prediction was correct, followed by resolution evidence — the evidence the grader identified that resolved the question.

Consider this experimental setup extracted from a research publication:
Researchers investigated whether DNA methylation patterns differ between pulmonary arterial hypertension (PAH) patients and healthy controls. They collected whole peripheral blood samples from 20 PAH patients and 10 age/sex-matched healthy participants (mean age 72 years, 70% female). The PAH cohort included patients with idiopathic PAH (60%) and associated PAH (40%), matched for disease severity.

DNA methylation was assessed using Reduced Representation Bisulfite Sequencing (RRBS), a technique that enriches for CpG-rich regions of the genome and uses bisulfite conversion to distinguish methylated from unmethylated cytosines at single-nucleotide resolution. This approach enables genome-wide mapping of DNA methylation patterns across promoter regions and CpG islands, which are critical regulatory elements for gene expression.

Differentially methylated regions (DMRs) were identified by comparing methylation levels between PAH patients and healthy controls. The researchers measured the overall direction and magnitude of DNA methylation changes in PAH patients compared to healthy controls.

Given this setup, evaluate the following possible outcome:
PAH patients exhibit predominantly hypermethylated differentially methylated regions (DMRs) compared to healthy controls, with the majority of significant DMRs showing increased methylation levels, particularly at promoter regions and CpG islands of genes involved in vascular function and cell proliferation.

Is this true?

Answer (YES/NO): NO